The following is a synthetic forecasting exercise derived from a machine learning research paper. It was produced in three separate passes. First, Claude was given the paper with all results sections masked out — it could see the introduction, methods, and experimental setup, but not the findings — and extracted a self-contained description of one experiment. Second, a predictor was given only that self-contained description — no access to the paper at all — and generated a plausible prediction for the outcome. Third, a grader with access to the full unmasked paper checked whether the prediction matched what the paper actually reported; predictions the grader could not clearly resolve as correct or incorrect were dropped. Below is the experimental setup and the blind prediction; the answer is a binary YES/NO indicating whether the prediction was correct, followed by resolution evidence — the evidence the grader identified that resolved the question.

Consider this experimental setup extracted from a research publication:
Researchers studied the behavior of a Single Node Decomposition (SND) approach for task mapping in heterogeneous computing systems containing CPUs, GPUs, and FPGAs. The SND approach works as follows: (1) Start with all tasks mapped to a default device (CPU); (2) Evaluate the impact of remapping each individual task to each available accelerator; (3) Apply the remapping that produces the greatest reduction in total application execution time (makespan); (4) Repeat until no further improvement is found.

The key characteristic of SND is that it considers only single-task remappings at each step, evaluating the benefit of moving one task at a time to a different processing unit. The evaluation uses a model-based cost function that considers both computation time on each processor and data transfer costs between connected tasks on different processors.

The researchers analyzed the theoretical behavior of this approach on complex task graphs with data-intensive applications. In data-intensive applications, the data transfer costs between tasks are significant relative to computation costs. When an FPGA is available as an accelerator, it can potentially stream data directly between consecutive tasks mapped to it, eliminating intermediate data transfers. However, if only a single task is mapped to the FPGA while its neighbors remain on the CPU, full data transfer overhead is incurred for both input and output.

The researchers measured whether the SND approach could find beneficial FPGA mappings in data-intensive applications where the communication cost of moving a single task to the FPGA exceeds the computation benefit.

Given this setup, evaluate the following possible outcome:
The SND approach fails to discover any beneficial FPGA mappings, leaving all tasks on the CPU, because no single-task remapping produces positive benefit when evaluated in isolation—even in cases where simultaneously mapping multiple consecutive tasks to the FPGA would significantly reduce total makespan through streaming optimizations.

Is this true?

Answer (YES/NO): NO